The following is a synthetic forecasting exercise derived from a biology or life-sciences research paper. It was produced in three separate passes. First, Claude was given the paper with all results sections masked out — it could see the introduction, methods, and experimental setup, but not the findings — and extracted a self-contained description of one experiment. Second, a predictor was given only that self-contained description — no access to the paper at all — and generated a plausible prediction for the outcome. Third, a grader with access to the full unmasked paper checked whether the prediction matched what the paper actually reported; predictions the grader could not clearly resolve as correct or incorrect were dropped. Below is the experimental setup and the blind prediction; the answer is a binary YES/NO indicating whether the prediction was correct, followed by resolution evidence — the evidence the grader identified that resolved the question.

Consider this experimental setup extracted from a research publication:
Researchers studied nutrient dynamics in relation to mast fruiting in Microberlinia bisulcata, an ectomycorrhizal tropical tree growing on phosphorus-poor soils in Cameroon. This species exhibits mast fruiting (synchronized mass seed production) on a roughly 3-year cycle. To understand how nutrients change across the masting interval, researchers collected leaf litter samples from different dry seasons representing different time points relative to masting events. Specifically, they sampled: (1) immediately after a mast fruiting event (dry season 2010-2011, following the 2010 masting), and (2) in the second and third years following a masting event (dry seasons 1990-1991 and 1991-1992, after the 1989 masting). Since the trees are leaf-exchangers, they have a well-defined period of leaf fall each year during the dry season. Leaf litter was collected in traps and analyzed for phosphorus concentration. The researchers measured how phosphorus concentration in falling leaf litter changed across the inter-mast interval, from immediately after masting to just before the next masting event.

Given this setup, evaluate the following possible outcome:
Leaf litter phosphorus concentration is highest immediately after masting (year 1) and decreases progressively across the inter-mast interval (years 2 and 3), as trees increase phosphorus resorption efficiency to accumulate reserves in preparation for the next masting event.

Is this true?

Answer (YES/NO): NO